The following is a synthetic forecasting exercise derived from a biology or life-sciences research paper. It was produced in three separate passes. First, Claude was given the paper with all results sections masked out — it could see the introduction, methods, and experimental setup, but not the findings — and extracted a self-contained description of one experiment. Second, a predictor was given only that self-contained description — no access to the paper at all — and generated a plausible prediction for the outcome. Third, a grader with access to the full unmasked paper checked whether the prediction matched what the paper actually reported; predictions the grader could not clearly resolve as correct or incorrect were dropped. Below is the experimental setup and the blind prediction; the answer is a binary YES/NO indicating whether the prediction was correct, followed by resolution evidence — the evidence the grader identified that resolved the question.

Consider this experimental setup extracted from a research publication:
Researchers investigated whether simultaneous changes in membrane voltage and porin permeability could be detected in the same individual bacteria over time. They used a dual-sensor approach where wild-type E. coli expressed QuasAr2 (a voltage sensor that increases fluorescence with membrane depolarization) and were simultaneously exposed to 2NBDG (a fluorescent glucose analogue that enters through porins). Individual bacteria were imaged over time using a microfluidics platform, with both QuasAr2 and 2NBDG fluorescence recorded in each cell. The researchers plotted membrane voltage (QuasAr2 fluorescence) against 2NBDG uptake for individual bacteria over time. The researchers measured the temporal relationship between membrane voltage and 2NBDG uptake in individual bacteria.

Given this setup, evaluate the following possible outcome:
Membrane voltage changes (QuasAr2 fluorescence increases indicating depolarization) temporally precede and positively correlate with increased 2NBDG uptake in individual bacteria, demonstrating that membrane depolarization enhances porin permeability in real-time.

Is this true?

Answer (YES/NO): YES